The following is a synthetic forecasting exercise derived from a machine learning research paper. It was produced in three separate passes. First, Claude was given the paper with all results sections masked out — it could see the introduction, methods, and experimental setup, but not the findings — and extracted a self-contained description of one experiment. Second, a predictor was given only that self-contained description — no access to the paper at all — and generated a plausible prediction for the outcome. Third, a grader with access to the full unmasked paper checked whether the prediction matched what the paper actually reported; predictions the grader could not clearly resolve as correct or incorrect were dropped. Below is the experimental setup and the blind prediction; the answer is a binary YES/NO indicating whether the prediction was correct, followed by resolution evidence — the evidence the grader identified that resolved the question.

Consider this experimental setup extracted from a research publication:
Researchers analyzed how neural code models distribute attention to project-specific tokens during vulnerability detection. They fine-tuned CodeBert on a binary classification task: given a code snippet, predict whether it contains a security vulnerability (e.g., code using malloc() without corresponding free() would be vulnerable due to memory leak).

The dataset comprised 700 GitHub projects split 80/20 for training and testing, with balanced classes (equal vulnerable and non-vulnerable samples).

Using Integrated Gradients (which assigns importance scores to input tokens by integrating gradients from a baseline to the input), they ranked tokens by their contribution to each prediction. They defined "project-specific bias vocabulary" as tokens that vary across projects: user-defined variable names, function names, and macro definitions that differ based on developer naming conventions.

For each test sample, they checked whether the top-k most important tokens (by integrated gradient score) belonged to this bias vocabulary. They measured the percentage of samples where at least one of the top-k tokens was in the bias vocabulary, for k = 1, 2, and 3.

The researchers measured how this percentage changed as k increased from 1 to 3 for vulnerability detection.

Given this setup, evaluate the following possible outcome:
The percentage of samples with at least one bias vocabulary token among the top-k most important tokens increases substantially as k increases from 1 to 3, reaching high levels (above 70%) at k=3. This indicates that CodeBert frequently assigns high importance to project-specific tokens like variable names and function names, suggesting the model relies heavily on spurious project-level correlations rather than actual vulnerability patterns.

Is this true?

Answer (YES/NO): NO